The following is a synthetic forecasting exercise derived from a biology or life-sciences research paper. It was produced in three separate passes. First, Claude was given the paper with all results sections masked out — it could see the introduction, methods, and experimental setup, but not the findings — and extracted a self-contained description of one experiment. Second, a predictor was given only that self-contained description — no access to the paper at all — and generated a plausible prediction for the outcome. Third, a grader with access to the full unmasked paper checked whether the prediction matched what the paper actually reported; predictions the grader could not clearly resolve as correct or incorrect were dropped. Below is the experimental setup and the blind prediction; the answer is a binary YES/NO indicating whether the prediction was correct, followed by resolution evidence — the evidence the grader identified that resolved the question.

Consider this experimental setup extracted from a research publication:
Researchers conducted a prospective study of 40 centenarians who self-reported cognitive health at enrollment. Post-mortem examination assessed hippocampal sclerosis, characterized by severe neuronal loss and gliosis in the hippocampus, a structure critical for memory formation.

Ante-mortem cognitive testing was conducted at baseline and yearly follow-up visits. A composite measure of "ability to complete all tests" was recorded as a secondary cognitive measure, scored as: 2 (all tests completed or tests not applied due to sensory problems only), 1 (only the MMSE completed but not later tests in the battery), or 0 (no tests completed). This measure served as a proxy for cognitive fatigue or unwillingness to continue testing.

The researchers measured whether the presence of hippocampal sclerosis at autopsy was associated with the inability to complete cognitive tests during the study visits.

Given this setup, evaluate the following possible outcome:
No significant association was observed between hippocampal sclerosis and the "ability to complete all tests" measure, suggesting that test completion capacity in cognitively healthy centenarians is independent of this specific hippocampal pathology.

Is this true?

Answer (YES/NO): NO